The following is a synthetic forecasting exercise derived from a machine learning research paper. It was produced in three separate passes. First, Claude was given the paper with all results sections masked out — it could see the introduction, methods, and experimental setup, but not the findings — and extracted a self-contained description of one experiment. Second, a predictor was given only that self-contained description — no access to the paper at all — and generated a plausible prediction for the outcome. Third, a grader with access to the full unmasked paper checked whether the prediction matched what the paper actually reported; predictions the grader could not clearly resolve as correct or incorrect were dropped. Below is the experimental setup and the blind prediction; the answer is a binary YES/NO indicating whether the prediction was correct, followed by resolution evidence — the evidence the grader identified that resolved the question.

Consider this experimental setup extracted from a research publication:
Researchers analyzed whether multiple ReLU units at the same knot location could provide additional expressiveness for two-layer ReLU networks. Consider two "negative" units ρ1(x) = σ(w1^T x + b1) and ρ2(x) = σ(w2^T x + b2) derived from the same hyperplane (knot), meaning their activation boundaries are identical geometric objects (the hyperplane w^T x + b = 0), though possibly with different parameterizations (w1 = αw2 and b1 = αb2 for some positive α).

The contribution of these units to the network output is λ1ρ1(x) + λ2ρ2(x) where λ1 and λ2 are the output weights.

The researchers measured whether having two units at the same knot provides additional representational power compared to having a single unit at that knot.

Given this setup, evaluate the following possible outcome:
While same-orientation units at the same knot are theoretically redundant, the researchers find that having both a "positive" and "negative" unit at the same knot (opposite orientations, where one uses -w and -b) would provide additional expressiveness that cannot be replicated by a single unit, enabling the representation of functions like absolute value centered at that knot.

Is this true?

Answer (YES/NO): NO